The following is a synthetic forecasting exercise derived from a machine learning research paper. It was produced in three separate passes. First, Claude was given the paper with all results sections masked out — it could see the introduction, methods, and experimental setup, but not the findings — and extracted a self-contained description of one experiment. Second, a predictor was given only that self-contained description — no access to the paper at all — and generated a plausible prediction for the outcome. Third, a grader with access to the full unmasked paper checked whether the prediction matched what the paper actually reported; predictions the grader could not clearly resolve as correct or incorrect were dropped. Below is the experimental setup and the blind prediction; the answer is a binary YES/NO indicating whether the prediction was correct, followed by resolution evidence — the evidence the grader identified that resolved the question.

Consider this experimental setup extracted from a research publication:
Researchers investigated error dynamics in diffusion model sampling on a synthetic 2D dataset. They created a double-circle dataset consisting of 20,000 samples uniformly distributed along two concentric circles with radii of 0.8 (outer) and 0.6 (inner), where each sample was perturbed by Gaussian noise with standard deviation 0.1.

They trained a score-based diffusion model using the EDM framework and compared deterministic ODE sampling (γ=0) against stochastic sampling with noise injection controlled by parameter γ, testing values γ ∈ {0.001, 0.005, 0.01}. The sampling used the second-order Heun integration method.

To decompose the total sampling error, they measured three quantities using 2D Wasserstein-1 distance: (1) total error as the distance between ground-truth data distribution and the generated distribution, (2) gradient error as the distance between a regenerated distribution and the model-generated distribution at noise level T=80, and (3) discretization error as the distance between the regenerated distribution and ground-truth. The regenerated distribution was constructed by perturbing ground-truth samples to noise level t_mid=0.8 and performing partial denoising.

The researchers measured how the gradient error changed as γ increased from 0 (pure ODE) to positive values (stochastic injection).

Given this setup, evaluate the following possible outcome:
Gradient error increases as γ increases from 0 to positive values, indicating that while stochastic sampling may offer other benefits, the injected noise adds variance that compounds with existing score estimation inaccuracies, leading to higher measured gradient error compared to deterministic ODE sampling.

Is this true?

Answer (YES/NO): NO